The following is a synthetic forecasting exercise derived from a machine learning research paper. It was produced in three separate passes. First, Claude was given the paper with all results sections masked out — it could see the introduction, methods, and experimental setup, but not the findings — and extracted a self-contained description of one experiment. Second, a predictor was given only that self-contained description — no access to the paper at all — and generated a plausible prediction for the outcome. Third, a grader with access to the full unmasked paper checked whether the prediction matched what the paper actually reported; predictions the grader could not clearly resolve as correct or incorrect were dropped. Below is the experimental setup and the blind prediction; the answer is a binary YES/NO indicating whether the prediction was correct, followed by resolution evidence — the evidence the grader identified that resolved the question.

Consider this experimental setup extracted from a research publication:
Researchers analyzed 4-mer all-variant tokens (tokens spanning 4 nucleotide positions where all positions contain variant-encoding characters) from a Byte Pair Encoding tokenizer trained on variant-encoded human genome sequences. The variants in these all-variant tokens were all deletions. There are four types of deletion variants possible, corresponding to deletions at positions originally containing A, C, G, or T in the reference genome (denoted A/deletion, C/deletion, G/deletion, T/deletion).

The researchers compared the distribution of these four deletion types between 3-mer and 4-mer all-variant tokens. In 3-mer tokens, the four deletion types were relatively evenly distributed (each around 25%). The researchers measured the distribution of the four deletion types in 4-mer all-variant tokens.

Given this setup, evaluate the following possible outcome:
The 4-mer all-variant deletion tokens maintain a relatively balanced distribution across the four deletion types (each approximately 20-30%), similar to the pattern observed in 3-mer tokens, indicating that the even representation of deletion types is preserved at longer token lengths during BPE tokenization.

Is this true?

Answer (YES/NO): NO